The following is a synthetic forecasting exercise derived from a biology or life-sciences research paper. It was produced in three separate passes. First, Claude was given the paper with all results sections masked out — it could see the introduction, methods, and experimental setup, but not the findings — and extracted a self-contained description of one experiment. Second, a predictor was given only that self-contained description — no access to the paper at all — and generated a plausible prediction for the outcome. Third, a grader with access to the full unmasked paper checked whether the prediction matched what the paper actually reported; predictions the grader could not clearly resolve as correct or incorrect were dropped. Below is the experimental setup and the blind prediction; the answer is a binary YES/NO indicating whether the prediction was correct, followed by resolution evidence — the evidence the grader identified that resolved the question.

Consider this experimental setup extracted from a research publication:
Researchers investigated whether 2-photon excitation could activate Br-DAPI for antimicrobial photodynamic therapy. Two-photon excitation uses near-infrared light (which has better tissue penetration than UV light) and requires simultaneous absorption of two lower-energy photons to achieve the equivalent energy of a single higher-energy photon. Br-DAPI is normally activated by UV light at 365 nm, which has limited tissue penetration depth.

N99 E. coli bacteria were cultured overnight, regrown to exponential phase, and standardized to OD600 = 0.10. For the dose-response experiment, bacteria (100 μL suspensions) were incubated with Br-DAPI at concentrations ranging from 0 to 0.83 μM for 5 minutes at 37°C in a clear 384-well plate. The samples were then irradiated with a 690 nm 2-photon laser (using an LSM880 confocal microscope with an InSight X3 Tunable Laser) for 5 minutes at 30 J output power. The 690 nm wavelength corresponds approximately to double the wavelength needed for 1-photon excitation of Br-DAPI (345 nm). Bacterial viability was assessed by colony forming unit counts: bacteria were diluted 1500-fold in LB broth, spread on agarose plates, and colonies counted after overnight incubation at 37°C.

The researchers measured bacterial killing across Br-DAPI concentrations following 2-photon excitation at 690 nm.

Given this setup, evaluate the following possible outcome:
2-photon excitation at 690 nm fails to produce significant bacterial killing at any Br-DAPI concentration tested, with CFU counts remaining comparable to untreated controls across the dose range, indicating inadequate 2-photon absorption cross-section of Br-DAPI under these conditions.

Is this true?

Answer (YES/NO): NO